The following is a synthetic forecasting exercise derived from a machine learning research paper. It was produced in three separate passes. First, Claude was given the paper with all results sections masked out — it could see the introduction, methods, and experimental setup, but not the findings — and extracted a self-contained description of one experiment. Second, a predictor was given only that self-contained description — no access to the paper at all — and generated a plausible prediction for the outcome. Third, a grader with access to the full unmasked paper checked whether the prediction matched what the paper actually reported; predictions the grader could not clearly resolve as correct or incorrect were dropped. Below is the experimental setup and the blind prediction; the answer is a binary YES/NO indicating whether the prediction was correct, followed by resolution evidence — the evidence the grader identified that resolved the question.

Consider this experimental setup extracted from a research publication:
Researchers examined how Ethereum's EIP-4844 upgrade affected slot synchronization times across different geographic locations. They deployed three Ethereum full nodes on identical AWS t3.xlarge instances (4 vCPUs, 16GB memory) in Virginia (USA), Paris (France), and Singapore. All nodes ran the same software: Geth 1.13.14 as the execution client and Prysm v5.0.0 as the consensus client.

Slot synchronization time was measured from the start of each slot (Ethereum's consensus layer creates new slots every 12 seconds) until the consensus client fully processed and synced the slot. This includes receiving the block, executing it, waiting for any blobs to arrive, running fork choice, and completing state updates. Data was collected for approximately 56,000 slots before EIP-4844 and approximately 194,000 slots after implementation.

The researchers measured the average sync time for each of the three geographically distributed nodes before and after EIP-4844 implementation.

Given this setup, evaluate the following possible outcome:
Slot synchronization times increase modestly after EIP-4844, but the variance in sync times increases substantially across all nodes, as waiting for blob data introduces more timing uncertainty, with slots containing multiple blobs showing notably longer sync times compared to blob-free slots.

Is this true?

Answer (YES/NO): NO